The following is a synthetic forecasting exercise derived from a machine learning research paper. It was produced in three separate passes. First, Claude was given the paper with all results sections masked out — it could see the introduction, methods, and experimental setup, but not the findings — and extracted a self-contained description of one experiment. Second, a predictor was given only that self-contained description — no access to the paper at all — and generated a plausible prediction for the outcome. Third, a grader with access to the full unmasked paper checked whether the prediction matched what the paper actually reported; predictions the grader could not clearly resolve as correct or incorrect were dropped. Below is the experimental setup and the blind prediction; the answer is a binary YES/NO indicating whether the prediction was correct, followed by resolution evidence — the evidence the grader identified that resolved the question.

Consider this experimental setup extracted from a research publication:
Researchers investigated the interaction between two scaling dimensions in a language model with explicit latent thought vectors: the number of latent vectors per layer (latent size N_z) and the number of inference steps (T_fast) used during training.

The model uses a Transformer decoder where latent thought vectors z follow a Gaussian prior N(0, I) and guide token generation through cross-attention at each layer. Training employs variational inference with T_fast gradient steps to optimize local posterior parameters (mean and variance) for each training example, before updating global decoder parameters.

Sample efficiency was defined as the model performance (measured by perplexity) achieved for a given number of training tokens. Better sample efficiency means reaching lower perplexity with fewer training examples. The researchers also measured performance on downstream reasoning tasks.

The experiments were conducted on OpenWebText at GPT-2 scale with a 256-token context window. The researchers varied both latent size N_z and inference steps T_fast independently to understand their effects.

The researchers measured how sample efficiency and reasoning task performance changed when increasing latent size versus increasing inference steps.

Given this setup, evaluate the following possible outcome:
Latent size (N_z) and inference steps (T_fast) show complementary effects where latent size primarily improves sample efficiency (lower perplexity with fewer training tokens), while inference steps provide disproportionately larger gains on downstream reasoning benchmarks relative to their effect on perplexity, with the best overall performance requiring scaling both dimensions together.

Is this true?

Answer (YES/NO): NO